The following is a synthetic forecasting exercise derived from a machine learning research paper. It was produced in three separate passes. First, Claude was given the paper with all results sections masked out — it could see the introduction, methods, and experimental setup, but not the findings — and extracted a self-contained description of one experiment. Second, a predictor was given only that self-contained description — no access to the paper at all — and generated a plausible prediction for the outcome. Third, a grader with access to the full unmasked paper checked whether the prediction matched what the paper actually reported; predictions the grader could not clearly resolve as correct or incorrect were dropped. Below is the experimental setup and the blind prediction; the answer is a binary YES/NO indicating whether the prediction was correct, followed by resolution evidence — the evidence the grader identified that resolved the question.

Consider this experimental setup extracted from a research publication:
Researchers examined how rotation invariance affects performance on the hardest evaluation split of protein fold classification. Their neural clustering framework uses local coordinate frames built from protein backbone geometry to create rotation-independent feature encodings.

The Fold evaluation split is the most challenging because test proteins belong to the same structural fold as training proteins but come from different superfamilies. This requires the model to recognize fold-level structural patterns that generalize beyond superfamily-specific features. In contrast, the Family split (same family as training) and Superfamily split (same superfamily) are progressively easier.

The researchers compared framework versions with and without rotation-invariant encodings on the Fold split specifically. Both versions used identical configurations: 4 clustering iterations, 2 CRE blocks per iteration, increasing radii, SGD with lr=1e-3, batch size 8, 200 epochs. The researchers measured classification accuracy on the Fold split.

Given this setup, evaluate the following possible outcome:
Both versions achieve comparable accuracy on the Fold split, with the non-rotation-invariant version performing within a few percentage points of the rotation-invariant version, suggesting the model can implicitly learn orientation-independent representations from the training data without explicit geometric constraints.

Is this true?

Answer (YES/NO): NO